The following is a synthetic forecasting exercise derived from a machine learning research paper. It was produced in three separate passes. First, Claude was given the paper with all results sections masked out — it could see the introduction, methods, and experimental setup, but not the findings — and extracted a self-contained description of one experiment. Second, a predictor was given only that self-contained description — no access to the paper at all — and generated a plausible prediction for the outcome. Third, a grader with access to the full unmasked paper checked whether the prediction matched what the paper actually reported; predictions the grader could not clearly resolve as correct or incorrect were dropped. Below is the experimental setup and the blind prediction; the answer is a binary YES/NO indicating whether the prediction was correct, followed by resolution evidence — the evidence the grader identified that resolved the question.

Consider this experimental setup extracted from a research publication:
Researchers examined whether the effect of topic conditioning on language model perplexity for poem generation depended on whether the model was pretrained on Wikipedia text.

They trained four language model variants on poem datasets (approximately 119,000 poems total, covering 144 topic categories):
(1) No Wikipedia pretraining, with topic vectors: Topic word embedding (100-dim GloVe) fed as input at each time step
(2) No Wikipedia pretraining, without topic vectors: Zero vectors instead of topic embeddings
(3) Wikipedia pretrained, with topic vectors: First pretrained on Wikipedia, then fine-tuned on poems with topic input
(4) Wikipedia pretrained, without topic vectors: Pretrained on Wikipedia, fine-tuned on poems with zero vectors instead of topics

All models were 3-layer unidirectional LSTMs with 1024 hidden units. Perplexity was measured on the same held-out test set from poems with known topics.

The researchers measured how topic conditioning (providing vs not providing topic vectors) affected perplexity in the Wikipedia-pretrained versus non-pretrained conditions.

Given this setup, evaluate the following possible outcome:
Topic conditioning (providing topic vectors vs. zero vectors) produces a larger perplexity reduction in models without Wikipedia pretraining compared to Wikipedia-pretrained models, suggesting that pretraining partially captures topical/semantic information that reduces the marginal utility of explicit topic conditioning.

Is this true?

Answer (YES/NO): NO